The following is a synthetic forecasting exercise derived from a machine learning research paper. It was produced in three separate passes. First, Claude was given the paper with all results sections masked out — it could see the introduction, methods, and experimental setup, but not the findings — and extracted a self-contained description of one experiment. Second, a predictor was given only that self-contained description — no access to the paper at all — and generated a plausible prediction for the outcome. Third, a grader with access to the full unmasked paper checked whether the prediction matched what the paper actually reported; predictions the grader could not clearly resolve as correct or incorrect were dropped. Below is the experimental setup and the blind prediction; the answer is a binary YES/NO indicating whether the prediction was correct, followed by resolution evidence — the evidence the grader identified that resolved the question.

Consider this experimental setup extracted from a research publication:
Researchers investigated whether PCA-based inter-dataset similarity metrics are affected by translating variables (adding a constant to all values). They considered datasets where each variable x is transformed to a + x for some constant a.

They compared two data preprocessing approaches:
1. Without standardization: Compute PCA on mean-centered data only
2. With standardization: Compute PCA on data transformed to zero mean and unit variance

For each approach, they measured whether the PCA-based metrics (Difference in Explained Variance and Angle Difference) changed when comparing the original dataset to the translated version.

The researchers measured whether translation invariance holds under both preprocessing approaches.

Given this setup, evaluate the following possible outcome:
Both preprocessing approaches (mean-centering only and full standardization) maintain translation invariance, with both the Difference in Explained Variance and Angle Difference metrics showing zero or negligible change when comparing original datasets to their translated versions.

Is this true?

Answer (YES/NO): YES